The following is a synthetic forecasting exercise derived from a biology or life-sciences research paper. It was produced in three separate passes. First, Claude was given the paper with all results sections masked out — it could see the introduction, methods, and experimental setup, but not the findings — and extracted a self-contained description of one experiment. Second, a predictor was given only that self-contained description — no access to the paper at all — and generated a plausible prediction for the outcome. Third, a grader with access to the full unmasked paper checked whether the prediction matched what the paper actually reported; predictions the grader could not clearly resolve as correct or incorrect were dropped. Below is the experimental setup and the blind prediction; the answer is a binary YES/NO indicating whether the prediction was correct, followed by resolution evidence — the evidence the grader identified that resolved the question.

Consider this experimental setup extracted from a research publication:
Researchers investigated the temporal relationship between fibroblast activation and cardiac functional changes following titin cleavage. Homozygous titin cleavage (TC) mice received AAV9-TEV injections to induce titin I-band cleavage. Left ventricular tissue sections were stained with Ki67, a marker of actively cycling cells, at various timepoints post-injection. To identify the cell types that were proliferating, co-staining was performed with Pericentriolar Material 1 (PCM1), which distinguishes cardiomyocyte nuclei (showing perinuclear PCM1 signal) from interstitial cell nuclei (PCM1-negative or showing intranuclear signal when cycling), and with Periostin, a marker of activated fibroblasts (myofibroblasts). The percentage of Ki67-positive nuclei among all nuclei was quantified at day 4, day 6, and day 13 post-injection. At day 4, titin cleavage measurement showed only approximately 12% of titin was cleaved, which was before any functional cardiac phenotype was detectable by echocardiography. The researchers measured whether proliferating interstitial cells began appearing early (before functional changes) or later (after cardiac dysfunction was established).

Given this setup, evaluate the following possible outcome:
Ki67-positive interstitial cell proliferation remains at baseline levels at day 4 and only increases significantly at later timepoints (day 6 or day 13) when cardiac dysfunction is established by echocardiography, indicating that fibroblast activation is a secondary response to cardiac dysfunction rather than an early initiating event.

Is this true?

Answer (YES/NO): NO